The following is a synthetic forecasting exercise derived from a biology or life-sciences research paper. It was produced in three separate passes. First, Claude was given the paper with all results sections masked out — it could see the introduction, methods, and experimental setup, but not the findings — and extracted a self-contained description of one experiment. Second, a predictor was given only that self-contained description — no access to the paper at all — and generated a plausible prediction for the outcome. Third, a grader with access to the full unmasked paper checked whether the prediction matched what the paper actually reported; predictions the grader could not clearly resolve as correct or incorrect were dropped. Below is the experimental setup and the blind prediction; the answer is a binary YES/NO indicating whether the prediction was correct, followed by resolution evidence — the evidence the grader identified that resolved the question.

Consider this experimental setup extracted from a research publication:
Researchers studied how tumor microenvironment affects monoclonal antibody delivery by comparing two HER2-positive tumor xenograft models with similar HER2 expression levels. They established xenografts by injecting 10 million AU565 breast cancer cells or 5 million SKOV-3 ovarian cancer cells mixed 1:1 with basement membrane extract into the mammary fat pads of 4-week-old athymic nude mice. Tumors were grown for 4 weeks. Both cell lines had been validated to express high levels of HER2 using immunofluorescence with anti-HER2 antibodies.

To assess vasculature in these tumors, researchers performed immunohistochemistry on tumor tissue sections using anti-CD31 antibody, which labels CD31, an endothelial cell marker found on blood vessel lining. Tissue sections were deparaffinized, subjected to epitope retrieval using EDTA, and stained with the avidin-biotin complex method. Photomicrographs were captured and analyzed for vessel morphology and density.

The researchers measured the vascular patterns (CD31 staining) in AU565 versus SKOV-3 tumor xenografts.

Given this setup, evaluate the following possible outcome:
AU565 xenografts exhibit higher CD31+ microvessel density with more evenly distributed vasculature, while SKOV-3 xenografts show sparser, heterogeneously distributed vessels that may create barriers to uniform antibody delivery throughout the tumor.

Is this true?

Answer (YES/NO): YES